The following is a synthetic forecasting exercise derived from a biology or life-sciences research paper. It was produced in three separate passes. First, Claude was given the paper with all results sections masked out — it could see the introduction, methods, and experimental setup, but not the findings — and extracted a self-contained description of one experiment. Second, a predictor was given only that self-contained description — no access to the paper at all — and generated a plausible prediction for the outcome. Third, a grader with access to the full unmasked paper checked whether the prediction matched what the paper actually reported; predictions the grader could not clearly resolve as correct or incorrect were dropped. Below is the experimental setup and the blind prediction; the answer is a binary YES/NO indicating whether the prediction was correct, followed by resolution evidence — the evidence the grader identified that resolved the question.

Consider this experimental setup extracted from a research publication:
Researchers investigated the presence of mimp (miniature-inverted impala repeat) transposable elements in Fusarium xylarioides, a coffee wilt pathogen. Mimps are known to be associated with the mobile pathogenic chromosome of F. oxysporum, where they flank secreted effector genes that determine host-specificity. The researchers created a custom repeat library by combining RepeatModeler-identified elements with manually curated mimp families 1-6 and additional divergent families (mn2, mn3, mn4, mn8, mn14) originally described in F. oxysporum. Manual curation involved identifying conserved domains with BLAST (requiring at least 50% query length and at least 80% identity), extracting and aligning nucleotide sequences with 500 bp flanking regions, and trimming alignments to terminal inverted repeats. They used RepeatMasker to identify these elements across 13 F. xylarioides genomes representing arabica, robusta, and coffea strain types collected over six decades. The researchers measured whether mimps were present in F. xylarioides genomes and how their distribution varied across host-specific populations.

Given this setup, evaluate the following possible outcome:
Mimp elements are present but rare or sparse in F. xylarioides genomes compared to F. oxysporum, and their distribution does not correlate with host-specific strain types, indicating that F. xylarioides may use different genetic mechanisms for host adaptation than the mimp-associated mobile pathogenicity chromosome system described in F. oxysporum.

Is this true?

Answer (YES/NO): NO